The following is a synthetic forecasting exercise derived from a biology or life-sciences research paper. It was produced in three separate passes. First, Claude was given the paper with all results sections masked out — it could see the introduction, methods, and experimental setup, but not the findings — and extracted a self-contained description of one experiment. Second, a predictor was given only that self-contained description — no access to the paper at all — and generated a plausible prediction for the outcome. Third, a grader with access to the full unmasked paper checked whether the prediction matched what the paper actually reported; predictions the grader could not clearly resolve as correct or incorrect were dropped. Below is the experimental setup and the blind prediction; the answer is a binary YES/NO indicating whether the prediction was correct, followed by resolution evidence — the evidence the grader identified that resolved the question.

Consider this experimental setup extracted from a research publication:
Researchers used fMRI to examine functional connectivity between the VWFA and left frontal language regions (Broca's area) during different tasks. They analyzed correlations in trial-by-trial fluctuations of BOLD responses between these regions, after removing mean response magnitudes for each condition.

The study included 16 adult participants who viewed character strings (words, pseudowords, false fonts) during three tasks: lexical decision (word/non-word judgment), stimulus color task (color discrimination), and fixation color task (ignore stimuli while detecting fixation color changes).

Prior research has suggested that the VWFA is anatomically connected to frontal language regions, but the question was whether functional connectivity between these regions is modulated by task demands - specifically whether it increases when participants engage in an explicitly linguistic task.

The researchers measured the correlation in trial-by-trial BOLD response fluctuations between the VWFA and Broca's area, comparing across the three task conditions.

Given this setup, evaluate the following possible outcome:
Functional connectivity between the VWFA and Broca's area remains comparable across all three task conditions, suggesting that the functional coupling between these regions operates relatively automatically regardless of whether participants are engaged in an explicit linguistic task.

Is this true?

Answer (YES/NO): NO